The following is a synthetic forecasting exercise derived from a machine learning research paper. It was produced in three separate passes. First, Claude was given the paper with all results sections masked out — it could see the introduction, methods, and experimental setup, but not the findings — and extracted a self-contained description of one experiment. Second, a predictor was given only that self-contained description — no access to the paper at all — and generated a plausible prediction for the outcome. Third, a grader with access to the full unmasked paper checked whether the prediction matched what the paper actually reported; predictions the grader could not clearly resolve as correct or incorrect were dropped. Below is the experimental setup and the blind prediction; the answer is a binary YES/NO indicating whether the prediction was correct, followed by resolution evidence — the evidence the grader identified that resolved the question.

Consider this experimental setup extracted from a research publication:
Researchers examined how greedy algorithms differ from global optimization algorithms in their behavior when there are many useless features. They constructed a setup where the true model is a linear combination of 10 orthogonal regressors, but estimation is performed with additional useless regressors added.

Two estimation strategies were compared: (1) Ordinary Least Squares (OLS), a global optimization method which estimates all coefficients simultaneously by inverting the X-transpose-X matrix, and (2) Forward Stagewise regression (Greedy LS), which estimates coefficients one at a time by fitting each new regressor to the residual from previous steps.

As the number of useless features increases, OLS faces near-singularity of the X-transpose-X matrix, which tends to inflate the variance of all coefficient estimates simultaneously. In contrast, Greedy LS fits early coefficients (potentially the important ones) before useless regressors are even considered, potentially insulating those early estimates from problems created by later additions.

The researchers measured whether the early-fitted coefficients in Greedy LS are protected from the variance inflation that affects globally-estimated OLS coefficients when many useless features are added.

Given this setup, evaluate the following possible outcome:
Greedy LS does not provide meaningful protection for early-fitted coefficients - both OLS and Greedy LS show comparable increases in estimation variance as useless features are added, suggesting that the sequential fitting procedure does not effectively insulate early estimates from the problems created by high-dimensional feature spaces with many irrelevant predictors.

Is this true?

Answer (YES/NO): NO